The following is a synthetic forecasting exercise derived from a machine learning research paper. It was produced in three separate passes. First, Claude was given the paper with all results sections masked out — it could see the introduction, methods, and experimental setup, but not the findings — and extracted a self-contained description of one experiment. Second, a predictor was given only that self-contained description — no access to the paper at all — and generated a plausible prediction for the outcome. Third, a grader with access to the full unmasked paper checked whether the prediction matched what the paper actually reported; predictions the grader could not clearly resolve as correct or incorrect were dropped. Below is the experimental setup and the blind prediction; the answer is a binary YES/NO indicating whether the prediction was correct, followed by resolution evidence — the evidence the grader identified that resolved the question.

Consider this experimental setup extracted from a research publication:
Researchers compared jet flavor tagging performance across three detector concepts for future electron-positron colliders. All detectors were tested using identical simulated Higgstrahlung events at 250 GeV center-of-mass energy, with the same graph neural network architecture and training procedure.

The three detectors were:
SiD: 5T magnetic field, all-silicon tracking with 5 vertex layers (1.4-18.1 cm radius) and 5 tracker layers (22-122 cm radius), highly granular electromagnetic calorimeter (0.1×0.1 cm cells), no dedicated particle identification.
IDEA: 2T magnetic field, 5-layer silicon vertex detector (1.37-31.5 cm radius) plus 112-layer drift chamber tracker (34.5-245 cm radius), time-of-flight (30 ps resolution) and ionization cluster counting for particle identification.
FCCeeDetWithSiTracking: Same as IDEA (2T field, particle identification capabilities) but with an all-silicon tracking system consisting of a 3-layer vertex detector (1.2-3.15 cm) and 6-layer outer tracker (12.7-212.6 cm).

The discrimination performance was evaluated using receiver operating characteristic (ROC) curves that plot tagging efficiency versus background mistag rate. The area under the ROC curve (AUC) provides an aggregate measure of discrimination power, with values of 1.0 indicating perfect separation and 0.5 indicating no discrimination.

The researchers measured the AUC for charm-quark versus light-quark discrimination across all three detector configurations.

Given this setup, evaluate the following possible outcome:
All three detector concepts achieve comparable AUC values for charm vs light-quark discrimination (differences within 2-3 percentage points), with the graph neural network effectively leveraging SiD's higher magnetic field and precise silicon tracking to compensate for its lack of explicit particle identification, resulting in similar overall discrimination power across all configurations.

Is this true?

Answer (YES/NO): NO